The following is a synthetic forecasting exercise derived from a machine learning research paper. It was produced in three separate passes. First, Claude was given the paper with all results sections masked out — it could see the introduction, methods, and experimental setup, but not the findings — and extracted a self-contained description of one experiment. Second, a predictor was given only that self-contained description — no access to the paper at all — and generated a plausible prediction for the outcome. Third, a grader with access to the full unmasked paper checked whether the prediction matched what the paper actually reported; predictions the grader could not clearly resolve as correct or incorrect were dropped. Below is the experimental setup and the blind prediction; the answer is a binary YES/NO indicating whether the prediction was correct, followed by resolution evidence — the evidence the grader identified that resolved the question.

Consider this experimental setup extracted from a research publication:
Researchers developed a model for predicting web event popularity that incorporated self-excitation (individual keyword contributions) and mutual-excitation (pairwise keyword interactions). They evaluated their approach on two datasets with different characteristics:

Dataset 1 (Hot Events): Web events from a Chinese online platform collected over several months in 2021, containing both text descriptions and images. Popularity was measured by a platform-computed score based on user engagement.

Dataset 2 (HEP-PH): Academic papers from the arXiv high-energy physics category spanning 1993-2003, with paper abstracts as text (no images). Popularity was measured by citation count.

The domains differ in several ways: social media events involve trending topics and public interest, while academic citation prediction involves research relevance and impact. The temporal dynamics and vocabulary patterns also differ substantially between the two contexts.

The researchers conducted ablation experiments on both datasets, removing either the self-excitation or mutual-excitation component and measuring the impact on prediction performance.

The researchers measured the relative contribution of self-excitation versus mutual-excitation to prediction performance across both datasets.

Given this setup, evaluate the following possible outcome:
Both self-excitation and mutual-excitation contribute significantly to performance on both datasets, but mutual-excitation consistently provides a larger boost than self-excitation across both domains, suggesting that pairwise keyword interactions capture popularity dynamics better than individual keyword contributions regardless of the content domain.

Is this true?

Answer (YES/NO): NO